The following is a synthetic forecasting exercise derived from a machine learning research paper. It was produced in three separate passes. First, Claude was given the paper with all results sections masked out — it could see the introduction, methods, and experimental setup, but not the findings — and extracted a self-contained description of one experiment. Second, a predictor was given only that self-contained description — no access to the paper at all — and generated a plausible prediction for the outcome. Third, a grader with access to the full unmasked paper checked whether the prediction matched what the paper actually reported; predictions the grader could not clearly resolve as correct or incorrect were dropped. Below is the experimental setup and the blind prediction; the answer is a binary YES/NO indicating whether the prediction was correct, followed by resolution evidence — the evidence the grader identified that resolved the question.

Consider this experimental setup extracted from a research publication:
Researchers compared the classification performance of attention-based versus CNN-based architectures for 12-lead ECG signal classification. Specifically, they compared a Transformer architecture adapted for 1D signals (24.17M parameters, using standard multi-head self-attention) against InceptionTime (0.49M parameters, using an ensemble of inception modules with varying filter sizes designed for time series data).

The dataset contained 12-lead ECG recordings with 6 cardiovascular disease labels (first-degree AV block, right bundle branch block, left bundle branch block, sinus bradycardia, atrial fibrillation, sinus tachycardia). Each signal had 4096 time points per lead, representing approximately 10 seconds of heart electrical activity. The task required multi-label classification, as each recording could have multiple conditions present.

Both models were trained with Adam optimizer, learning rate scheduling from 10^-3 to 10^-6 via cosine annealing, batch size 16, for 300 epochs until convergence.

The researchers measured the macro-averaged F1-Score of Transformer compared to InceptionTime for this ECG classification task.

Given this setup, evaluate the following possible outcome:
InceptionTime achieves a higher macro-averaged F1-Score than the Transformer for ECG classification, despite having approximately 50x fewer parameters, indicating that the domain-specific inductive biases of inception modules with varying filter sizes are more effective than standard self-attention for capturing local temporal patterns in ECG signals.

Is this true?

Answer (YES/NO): NO